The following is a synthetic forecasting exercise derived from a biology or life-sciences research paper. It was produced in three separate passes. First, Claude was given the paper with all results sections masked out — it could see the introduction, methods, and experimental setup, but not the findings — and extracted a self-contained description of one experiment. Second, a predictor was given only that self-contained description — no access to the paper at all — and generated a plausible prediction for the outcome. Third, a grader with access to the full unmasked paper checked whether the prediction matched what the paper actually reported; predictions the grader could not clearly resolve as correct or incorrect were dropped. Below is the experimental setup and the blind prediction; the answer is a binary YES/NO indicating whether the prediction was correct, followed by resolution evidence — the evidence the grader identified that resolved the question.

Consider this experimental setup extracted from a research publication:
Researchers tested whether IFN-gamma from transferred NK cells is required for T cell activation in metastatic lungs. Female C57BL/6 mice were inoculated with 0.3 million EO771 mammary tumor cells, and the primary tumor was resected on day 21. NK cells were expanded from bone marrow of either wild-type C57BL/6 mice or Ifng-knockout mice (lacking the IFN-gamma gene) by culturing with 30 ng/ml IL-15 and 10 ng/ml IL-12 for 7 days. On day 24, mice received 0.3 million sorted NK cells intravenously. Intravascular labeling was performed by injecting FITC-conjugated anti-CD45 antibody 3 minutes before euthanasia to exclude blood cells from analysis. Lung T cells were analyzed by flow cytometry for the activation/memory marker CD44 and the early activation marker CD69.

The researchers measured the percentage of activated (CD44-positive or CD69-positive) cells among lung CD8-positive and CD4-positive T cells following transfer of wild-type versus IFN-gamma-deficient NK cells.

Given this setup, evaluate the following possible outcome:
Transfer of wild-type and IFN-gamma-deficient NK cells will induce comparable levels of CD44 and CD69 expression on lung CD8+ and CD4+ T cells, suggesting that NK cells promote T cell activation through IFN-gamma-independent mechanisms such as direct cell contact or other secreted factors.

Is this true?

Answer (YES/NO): NO